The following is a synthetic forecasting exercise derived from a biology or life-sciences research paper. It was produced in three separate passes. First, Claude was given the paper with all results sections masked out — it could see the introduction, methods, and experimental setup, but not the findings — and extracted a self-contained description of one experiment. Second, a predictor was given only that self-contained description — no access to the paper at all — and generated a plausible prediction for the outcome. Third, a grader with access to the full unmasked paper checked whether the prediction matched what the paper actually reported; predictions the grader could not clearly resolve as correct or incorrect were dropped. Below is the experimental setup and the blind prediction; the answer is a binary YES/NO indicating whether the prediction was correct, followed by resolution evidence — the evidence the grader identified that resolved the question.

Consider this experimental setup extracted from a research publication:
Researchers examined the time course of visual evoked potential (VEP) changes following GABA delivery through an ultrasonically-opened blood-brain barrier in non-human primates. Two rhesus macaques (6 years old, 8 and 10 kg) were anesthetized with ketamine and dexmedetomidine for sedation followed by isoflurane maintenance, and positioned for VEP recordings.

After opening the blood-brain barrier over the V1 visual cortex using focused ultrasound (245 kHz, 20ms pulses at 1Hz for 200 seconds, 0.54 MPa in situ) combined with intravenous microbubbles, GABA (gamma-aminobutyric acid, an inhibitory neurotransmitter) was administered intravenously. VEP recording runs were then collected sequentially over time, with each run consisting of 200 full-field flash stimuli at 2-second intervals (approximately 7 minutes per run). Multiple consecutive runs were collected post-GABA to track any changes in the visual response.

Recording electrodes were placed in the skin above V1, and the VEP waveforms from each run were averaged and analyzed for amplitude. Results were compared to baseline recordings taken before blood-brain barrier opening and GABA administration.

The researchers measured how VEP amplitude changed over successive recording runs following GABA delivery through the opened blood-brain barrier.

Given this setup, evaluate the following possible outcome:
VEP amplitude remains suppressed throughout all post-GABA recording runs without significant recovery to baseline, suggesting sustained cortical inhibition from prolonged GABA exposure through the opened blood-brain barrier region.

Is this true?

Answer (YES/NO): YES